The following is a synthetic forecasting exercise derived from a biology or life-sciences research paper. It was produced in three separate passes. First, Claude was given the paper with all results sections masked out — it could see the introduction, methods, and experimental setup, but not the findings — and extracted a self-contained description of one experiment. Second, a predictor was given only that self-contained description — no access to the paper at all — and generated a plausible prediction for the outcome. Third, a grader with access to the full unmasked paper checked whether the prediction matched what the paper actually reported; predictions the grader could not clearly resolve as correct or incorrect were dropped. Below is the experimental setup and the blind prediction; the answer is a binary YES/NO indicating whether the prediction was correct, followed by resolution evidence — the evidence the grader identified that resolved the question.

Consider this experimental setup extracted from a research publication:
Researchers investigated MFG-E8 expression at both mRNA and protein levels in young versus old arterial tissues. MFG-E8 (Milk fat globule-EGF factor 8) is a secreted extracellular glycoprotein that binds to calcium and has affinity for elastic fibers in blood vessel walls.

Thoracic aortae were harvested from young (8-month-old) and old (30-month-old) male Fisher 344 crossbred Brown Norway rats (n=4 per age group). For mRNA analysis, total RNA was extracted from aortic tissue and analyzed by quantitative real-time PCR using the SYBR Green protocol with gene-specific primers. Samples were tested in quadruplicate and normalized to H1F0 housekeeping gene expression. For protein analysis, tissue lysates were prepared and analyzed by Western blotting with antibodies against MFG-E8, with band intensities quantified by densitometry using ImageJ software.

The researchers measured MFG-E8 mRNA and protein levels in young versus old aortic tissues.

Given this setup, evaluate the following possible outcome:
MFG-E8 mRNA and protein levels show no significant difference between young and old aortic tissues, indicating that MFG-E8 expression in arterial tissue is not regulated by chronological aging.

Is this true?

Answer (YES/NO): NO